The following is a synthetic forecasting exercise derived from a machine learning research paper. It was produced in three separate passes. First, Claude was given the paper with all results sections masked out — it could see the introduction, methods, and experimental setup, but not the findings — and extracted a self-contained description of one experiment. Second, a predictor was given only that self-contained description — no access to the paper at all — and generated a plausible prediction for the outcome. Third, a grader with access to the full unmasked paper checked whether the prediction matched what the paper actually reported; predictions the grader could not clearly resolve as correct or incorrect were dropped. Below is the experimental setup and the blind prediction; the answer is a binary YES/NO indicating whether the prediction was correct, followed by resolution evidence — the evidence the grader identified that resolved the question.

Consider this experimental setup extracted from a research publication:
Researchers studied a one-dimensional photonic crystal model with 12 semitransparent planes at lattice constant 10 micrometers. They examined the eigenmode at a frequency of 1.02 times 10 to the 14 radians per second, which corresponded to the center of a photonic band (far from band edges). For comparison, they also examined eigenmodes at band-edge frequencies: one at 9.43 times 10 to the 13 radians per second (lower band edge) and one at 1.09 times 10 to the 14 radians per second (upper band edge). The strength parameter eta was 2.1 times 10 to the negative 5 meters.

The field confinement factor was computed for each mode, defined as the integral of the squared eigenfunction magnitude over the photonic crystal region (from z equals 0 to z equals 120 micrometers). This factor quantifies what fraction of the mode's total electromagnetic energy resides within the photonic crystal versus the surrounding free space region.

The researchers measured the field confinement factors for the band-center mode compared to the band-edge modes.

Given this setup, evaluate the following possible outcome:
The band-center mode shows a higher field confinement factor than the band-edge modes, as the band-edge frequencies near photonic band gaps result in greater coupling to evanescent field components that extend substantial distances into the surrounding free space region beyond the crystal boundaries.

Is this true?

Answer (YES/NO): NO